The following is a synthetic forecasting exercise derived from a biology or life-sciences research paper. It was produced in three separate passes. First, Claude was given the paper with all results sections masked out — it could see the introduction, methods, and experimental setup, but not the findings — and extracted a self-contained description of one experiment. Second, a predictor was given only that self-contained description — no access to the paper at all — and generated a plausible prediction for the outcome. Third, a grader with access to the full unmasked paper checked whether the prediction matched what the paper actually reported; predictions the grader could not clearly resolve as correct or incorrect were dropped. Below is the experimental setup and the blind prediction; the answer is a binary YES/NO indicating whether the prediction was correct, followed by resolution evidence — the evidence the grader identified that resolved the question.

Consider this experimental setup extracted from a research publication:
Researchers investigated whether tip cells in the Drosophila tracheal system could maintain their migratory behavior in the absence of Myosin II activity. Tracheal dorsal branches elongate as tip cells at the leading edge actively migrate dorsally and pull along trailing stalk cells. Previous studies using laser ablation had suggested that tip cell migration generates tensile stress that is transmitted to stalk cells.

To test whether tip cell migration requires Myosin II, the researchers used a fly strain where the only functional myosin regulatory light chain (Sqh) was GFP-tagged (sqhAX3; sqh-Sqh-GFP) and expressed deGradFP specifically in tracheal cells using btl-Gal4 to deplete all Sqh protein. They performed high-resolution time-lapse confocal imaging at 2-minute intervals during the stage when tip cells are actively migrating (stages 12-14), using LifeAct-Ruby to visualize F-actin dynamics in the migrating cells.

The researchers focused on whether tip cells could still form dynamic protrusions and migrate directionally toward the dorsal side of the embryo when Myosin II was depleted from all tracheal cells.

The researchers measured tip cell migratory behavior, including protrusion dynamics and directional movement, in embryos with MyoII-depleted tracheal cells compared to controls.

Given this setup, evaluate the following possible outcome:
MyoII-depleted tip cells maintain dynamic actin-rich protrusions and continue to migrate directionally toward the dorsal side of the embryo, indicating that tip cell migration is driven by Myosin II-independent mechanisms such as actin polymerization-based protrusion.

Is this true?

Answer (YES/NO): YES